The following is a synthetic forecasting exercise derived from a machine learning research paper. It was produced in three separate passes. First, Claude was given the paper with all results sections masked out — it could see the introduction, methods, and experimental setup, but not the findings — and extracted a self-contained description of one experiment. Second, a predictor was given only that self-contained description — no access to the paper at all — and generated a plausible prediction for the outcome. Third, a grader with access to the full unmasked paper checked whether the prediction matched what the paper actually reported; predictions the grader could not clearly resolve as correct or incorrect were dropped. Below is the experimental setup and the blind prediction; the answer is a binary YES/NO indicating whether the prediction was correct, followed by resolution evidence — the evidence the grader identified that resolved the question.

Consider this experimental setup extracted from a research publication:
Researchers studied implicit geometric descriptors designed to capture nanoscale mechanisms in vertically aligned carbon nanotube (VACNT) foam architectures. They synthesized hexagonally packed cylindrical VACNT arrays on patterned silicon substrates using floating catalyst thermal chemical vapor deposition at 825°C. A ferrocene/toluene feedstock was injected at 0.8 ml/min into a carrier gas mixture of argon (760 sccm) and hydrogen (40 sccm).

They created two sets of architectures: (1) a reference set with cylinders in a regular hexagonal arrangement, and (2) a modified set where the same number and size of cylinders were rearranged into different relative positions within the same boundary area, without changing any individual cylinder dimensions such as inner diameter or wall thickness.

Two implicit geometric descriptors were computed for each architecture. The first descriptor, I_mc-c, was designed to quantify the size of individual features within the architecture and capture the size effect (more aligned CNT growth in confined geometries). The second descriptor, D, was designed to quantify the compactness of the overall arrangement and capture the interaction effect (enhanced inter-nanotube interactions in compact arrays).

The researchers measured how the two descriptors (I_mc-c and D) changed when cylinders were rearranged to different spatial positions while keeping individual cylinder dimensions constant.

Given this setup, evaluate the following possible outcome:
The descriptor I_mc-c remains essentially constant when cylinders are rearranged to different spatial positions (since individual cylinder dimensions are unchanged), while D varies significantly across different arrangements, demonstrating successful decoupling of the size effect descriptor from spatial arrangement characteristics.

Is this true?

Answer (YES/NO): YES